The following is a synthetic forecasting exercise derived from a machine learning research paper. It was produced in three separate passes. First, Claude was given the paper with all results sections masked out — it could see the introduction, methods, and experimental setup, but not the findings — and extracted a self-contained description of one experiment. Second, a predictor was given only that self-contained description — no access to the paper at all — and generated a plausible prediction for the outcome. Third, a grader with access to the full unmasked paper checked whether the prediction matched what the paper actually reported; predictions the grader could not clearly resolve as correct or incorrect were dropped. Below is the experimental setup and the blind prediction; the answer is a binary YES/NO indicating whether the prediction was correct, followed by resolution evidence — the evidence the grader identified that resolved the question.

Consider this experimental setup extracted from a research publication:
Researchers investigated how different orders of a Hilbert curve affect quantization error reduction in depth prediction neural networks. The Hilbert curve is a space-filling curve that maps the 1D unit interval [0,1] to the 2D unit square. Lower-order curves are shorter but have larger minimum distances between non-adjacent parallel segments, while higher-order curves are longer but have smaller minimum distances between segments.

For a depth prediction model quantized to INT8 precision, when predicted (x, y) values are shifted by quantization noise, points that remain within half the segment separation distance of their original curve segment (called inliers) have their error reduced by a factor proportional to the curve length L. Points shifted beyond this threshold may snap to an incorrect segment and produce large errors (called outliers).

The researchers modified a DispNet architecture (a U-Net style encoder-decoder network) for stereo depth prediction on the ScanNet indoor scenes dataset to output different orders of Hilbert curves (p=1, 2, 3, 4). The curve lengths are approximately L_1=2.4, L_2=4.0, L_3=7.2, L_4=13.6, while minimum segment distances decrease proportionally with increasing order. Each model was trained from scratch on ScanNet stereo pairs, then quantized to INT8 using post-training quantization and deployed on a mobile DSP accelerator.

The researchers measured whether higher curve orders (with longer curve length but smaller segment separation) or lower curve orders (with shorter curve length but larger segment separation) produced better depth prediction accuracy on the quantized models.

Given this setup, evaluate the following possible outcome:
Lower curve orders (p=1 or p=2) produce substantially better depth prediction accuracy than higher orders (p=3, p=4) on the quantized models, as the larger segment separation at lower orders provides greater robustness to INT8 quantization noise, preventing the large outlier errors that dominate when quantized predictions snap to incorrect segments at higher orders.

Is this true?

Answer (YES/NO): NO